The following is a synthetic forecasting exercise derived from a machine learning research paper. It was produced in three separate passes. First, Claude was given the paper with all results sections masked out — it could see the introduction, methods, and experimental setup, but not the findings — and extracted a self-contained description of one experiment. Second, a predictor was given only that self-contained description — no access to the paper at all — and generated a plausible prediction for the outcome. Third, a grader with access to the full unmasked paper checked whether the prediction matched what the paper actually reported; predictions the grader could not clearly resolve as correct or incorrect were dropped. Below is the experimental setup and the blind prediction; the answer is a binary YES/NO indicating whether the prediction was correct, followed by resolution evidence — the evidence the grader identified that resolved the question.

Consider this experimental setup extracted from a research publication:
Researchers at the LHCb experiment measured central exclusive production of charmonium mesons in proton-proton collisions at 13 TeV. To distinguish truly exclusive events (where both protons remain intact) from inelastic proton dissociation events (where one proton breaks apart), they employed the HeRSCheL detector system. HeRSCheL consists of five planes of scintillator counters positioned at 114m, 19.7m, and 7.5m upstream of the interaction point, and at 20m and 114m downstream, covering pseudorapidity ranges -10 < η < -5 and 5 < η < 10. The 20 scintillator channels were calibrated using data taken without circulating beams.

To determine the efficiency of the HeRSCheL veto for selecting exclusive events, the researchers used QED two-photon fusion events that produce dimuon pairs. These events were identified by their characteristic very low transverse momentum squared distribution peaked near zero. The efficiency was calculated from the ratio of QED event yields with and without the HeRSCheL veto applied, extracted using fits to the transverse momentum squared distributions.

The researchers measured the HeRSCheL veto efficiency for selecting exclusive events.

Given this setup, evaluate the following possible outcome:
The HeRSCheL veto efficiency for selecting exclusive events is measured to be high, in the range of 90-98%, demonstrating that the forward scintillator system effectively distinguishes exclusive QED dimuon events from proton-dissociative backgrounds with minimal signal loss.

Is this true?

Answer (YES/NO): NO